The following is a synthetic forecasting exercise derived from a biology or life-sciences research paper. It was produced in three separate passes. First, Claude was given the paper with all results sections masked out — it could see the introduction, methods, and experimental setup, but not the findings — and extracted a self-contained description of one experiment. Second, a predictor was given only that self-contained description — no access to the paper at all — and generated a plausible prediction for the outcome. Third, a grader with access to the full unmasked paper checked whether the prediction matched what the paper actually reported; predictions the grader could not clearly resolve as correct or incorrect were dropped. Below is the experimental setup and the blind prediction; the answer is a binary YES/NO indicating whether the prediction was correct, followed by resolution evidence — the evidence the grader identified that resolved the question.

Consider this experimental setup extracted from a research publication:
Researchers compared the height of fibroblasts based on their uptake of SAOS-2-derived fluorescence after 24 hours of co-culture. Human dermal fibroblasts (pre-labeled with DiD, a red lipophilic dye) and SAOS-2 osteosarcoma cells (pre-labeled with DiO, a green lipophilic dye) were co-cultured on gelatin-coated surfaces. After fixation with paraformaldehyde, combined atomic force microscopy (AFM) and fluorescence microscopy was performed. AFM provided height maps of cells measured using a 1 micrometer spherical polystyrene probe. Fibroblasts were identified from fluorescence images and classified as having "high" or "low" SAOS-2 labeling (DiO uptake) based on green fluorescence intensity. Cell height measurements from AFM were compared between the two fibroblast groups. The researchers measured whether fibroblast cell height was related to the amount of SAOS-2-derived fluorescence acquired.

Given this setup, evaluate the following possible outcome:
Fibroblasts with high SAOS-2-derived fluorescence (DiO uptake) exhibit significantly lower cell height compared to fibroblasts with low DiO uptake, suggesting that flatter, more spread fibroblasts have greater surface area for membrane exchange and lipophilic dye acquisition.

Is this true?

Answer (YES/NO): NO